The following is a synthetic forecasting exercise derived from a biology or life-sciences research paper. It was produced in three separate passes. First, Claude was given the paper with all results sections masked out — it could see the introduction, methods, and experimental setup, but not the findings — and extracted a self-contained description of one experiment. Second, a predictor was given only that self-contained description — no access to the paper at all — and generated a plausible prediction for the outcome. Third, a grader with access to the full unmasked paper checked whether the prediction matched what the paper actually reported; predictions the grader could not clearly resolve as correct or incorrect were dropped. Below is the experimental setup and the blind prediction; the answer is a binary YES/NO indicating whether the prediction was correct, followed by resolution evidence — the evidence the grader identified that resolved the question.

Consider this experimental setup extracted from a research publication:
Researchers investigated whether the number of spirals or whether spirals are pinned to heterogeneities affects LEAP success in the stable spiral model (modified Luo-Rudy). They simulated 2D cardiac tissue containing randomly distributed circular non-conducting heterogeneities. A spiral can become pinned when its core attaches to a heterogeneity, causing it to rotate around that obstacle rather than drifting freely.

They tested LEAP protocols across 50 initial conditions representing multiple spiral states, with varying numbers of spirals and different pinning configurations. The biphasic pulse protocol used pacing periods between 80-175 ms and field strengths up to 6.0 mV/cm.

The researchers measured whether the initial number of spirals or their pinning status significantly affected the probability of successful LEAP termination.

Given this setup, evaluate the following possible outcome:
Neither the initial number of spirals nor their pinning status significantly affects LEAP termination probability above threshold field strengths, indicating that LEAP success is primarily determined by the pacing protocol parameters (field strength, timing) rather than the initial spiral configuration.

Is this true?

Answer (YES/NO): YES